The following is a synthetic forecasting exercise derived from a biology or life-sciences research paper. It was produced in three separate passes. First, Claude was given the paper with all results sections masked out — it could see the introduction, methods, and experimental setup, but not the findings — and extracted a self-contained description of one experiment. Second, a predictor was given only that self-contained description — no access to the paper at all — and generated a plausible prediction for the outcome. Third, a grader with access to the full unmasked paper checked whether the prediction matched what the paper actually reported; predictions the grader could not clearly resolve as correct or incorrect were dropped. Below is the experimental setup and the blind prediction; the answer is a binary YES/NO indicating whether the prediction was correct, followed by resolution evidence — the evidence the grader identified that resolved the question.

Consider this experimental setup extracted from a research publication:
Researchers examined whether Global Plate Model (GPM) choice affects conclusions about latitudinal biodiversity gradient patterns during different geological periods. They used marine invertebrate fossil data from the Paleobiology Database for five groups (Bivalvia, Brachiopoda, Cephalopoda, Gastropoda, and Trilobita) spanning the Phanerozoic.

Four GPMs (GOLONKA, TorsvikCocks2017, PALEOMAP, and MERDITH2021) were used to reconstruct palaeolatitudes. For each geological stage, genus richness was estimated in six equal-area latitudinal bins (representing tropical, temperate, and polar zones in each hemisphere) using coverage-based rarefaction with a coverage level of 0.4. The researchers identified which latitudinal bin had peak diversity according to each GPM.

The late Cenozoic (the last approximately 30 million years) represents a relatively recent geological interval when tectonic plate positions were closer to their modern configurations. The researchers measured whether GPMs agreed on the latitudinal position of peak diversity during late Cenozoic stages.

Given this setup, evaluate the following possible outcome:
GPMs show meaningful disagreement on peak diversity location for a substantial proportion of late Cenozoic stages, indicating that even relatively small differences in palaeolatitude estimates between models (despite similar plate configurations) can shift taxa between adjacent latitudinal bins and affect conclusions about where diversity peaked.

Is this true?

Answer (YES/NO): YES